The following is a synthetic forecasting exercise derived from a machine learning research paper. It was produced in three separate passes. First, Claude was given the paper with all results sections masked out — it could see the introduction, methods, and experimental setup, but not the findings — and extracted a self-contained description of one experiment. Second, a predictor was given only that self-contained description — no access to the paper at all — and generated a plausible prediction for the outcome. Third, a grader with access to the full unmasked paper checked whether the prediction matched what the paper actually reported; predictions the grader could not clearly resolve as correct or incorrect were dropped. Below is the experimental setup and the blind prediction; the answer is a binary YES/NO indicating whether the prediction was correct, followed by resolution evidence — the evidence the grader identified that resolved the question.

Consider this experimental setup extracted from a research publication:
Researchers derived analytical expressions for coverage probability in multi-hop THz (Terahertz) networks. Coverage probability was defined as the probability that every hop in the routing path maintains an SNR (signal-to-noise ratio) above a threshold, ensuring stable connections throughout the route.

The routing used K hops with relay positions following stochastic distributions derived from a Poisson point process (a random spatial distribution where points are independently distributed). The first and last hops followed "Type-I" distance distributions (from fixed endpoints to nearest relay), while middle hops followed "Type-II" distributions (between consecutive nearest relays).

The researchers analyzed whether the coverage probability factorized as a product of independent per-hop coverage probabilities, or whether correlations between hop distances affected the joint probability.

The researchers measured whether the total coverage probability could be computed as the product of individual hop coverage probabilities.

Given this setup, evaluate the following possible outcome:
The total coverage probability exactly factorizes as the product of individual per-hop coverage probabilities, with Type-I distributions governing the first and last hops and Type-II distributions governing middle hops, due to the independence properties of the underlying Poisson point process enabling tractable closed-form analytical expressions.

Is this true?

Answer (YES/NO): YES